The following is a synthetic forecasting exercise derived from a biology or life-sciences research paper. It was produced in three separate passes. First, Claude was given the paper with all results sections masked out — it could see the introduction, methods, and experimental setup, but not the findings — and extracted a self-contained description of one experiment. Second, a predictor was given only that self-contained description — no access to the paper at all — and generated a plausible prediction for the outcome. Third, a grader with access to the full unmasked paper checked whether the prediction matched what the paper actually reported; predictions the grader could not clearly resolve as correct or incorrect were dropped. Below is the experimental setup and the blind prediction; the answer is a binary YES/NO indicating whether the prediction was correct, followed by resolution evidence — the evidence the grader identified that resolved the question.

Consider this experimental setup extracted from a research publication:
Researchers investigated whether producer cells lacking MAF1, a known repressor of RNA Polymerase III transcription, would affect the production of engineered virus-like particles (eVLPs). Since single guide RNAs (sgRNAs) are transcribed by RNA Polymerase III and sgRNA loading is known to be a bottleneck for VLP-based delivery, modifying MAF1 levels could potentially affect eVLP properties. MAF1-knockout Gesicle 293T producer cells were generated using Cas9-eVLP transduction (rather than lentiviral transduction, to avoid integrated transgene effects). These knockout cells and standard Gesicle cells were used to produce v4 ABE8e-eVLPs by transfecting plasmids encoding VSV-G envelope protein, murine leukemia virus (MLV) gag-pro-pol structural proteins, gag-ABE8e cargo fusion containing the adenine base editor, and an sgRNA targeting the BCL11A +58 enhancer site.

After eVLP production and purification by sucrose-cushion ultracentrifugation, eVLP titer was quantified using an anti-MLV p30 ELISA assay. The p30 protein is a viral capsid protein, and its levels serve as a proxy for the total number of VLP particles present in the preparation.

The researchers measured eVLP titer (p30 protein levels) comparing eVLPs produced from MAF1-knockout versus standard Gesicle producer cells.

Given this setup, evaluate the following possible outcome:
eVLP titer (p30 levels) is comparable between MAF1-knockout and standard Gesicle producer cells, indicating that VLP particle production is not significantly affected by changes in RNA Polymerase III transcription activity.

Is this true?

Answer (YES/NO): YES